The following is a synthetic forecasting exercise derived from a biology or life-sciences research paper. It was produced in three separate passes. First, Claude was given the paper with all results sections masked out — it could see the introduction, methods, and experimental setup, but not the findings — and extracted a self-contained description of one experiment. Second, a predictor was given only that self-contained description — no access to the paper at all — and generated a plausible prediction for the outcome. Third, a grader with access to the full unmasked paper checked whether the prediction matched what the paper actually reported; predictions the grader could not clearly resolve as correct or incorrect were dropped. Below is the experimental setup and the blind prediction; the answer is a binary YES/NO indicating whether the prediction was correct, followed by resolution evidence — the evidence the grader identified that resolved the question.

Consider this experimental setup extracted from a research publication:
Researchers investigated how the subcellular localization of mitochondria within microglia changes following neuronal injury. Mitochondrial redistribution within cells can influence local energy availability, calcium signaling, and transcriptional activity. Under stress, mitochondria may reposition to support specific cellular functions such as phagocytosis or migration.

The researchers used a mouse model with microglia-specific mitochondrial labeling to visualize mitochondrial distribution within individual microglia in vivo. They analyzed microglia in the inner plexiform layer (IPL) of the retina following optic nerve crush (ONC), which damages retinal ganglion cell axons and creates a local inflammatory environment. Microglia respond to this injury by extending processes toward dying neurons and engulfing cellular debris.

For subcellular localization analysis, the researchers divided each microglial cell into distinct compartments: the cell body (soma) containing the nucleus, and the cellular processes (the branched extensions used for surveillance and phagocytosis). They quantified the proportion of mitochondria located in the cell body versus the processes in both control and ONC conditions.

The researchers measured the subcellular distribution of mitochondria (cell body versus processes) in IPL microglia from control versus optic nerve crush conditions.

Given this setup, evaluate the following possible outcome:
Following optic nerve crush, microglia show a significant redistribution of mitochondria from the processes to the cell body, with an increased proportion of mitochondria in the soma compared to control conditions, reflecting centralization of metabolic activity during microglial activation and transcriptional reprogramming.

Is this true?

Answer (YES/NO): YES